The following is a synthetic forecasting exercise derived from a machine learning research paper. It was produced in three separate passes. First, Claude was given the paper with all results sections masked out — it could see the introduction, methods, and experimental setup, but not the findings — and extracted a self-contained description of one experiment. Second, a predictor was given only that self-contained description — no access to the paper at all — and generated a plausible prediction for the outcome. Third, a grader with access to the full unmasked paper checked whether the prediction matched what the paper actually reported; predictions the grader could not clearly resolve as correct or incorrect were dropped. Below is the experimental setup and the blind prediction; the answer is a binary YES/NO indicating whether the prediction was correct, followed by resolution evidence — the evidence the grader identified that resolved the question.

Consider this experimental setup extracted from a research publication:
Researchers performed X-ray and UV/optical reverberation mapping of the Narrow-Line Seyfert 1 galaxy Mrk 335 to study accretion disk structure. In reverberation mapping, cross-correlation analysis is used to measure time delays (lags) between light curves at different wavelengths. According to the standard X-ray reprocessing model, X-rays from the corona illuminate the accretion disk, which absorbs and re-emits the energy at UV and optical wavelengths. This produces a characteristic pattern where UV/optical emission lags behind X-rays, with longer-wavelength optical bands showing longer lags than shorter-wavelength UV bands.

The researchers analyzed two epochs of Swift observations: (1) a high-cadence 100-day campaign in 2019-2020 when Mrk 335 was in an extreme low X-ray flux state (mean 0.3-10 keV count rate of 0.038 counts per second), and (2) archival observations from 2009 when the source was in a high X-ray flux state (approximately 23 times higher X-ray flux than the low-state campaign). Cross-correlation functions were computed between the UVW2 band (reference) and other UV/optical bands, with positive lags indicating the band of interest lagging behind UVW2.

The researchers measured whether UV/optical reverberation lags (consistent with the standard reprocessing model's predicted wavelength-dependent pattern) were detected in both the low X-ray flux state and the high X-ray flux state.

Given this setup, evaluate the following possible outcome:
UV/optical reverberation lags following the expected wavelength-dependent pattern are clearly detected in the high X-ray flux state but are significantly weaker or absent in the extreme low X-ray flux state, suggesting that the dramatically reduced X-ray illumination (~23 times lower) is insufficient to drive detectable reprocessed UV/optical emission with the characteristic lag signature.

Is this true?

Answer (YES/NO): NO